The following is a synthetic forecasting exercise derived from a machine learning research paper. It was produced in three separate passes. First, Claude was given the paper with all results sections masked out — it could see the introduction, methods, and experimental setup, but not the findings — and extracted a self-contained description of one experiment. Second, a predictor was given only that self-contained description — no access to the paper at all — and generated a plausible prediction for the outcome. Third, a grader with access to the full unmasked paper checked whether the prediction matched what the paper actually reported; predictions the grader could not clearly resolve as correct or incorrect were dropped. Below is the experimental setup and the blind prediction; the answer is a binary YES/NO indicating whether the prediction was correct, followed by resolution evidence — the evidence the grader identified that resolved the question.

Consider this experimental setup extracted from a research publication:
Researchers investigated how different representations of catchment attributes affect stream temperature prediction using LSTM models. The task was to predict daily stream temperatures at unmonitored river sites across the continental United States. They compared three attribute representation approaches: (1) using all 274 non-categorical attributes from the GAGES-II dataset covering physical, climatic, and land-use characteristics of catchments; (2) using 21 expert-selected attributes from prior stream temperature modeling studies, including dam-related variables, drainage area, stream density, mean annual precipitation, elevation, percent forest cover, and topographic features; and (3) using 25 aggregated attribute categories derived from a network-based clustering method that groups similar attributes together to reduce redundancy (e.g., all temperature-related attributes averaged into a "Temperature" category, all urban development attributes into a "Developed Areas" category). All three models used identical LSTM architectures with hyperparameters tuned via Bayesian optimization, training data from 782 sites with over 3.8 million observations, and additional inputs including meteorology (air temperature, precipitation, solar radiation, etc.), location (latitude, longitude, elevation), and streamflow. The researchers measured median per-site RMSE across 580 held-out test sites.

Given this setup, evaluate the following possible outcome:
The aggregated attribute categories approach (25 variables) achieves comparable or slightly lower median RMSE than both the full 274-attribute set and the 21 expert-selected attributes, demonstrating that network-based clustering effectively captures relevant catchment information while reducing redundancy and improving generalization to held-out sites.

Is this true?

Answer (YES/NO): NO